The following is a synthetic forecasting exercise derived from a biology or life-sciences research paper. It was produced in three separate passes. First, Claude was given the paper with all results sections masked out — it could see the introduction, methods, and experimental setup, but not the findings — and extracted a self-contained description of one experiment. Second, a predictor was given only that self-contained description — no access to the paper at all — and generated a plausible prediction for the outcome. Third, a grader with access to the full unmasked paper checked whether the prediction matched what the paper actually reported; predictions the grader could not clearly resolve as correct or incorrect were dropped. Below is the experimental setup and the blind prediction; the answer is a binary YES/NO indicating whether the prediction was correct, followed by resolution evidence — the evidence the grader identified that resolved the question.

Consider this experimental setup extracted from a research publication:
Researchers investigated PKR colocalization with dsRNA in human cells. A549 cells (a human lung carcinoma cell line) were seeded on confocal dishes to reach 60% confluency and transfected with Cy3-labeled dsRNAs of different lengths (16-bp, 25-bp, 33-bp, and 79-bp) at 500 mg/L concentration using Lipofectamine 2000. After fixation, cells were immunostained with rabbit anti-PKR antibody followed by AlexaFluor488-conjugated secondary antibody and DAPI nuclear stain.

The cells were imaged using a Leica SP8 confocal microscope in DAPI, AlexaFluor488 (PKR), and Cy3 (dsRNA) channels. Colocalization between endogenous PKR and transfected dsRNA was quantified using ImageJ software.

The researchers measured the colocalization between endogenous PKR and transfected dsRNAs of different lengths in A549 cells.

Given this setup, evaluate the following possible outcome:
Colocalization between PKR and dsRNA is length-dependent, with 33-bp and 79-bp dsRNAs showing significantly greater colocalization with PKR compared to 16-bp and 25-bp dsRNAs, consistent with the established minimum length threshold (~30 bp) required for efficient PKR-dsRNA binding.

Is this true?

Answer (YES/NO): YES